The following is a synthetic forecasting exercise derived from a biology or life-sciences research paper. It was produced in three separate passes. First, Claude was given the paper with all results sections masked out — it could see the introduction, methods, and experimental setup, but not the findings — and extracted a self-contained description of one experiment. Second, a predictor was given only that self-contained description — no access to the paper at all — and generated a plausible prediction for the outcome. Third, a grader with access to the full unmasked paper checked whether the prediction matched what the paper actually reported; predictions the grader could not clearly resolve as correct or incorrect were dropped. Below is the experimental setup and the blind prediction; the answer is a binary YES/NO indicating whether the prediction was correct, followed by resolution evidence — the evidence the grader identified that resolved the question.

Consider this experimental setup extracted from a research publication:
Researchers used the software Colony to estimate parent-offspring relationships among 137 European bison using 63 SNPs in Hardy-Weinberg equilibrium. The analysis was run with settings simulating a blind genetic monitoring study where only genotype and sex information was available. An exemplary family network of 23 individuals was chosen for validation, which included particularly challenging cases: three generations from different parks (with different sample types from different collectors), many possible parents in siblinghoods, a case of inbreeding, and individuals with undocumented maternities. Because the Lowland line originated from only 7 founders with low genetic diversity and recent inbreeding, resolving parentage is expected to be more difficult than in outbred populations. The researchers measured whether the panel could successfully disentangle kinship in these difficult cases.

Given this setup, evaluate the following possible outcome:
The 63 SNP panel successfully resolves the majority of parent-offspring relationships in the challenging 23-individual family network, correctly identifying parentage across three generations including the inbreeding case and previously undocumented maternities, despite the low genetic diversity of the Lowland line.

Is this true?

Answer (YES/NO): NO